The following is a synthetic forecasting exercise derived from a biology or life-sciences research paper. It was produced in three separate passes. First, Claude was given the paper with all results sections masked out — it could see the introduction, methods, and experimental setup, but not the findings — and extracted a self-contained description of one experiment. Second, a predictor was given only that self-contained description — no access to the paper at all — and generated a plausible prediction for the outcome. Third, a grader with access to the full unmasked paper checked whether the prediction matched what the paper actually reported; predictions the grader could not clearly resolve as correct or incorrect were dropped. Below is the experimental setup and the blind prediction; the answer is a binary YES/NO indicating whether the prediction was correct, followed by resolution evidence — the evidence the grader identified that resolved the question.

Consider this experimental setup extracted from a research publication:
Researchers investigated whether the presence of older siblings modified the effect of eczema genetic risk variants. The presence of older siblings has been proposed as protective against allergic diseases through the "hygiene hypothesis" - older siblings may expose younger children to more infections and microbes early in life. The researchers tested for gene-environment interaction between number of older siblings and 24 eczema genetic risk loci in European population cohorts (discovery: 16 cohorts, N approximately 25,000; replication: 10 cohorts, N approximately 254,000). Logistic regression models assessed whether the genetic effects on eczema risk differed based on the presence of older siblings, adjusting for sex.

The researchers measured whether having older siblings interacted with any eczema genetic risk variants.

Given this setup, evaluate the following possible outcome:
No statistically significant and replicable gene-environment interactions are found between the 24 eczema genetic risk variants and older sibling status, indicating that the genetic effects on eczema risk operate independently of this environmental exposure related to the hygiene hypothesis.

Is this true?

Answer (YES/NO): NO